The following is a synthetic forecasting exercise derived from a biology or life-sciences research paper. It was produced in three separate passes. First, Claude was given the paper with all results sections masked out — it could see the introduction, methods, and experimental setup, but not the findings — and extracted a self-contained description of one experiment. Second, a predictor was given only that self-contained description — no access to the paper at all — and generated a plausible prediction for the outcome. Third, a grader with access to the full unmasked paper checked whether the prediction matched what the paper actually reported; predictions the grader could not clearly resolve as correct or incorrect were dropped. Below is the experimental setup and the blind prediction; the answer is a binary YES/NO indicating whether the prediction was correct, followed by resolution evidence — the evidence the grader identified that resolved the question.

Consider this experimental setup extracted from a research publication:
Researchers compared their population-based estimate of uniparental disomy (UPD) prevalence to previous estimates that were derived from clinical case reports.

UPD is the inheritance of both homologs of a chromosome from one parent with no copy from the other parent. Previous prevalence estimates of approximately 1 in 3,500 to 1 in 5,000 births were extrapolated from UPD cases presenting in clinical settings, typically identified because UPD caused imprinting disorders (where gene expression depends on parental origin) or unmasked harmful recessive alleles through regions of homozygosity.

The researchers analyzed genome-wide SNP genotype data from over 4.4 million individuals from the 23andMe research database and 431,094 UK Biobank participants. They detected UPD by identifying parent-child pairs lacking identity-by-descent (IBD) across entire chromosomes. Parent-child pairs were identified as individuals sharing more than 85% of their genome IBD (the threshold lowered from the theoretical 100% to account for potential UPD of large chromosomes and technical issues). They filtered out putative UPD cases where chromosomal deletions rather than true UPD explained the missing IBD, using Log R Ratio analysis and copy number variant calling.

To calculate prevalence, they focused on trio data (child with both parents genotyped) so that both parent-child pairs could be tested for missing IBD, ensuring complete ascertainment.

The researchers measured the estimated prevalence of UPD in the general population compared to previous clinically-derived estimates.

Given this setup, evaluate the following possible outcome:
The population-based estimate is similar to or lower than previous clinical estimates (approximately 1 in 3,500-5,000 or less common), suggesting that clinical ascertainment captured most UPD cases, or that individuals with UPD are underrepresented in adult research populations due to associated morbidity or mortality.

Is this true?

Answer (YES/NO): NO